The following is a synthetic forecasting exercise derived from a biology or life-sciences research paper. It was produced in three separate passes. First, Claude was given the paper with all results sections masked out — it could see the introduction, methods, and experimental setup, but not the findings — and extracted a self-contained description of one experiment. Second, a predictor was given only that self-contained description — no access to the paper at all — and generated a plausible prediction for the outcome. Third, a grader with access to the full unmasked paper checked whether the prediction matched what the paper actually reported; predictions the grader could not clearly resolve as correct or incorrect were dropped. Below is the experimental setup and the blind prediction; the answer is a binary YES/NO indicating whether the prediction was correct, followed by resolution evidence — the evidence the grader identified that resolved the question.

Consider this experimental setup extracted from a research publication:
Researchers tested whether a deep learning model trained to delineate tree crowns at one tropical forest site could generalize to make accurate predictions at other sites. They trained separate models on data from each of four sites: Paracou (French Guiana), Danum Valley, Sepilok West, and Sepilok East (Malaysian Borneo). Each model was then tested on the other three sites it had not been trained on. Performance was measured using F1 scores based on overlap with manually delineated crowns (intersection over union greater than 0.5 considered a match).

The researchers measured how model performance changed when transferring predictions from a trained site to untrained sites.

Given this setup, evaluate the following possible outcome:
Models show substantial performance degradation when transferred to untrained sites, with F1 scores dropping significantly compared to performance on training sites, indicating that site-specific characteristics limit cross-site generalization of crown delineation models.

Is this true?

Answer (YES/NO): NO